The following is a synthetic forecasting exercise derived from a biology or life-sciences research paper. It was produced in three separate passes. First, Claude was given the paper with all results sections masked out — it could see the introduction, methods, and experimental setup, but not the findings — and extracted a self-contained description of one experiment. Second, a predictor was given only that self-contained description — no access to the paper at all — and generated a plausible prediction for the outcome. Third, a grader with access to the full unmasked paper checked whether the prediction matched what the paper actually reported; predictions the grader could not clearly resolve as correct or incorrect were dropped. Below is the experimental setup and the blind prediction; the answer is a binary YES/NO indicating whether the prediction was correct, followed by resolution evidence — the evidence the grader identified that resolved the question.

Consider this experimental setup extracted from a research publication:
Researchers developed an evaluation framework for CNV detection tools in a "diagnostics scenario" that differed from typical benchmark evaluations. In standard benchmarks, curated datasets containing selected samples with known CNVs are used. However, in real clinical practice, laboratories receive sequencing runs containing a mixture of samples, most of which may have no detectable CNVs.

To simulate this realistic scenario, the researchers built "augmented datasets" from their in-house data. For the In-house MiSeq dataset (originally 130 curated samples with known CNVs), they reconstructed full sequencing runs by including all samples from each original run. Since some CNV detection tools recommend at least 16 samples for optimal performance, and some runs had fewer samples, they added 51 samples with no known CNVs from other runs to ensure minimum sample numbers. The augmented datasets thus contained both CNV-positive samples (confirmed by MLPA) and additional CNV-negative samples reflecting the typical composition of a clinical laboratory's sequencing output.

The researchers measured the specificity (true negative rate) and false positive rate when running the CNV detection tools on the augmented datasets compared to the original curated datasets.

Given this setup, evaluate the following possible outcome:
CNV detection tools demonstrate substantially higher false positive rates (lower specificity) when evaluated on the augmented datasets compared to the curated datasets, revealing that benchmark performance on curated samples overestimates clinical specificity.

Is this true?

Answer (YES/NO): NO